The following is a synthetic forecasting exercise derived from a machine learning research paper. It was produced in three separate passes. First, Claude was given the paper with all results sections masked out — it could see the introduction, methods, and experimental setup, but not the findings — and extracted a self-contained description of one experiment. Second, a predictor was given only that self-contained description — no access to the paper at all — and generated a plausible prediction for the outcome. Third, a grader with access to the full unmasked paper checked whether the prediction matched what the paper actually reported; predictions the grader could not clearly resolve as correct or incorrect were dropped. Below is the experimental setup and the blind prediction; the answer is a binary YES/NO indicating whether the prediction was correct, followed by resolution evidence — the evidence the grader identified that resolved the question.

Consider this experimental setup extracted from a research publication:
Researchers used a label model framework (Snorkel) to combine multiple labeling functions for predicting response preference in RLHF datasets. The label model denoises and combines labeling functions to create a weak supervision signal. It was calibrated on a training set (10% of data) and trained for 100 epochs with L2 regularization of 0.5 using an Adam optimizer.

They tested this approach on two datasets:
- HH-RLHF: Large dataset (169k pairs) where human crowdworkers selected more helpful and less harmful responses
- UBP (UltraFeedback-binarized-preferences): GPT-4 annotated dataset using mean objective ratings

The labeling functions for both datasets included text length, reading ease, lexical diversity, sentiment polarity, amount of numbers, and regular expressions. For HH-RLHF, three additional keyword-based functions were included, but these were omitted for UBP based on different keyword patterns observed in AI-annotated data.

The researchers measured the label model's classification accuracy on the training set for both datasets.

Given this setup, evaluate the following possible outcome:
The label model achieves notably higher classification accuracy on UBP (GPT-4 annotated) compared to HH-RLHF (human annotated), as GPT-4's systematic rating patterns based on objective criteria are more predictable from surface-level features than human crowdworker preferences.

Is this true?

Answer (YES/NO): YES